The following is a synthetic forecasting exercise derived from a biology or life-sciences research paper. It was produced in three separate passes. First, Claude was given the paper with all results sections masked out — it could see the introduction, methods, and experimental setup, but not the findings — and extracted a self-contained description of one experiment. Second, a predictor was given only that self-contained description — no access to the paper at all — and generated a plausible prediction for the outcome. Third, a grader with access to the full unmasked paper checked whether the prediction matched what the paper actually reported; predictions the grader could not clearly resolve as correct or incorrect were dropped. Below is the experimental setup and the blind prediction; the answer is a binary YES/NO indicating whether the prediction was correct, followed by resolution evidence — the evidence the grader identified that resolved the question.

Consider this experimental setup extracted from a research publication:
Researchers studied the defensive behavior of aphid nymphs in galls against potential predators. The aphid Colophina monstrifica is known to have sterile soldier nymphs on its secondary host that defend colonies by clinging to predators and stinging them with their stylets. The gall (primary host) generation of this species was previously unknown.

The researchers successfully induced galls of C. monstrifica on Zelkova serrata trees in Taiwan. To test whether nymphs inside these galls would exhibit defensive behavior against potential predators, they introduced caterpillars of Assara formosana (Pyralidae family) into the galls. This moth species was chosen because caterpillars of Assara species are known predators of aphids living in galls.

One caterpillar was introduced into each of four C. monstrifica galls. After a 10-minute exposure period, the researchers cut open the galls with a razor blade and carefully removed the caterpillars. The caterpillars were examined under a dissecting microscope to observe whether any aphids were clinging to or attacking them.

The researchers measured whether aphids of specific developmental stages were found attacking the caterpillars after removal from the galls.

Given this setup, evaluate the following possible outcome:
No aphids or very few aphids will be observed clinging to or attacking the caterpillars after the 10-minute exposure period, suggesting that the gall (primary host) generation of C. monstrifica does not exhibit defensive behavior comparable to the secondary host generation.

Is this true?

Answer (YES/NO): NO